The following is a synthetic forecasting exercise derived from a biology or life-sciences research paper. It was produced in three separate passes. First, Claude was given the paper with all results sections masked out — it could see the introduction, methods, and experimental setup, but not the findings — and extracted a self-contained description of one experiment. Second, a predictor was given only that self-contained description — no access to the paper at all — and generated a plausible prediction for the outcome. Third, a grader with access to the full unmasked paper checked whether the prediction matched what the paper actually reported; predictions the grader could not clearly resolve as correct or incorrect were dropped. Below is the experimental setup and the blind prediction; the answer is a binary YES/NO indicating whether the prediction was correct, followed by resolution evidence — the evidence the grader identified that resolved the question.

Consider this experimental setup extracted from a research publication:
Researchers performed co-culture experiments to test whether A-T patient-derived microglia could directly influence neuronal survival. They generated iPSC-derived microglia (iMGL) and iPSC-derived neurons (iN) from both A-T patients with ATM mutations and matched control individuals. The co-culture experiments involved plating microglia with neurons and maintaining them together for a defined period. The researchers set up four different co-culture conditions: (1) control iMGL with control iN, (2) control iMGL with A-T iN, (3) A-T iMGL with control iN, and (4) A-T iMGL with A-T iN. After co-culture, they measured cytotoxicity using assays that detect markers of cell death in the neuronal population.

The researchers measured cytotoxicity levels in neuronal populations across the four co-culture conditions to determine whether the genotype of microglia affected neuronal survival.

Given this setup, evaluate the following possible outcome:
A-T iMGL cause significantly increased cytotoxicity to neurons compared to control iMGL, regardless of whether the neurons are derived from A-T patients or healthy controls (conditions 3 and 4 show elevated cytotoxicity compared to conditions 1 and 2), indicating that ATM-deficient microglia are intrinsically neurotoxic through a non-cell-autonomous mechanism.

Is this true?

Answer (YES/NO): YES